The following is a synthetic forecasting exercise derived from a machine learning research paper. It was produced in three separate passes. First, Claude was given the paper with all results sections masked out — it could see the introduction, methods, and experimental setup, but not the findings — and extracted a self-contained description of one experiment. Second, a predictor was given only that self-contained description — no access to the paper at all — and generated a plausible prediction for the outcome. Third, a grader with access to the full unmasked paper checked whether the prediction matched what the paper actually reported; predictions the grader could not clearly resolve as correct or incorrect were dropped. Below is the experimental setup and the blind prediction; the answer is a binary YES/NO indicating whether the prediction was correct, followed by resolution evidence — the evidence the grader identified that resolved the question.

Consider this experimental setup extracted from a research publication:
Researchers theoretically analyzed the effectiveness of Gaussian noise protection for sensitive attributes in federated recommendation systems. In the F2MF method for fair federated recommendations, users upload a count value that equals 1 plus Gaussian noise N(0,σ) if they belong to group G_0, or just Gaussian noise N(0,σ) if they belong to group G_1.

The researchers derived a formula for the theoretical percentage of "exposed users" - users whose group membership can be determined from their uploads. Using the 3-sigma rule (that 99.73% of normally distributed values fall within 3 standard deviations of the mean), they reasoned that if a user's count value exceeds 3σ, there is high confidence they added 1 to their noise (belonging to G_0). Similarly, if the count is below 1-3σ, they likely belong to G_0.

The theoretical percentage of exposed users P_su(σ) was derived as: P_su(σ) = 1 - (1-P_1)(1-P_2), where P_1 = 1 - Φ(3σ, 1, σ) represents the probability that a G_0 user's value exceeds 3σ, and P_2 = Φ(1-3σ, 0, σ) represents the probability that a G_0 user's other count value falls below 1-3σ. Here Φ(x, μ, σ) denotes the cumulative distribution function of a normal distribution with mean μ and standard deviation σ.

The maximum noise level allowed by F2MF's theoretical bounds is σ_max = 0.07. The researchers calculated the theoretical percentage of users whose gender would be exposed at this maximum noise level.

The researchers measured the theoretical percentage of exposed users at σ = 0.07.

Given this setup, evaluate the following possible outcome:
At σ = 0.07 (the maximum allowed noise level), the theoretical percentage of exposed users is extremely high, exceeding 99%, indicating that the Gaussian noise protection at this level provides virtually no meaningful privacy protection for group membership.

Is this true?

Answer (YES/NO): YES